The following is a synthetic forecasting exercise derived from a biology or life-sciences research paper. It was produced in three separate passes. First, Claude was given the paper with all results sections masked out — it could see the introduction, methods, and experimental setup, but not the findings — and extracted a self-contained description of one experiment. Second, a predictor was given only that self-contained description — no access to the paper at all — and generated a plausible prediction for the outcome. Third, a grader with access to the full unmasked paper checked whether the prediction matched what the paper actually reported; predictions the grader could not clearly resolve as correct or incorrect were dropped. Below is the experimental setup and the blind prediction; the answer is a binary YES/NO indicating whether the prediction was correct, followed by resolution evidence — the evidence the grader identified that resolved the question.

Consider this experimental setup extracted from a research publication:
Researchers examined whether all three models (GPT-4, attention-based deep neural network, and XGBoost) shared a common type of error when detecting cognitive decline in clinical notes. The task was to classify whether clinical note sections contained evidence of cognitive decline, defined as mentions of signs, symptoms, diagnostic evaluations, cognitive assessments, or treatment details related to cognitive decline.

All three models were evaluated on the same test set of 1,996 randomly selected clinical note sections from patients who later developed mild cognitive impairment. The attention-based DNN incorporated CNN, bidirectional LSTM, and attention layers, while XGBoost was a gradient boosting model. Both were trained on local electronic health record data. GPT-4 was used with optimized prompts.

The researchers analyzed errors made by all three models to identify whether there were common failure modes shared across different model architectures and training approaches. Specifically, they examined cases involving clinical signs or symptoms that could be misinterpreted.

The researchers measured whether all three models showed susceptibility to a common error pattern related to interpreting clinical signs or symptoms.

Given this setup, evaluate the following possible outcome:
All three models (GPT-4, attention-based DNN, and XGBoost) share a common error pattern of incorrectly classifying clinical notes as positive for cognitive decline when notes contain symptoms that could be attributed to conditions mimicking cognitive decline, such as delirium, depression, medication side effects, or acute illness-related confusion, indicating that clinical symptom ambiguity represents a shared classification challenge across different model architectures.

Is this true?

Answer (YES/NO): NO